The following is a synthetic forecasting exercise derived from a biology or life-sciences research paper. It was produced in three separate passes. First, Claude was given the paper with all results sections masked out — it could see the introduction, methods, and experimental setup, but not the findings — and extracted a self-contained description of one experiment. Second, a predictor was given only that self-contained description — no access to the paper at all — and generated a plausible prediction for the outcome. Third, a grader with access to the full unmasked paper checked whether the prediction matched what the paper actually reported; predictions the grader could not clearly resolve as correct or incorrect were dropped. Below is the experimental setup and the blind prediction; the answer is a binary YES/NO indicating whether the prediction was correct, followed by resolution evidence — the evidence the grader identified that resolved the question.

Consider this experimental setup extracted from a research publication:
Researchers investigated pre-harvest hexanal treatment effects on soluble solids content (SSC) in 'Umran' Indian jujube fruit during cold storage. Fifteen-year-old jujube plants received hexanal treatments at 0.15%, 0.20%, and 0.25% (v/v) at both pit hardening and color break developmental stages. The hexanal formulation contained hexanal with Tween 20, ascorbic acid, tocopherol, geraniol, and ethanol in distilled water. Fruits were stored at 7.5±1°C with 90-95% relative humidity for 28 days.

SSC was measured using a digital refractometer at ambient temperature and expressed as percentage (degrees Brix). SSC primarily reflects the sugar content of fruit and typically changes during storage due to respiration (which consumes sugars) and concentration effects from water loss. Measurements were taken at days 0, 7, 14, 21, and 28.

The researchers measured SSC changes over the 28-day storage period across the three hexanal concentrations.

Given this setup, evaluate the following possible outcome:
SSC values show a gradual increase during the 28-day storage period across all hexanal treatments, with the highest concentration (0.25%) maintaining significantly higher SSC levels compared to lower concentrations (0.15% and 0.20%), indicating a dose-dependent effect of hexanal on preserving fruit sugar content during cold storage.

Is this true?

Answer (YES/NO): NO